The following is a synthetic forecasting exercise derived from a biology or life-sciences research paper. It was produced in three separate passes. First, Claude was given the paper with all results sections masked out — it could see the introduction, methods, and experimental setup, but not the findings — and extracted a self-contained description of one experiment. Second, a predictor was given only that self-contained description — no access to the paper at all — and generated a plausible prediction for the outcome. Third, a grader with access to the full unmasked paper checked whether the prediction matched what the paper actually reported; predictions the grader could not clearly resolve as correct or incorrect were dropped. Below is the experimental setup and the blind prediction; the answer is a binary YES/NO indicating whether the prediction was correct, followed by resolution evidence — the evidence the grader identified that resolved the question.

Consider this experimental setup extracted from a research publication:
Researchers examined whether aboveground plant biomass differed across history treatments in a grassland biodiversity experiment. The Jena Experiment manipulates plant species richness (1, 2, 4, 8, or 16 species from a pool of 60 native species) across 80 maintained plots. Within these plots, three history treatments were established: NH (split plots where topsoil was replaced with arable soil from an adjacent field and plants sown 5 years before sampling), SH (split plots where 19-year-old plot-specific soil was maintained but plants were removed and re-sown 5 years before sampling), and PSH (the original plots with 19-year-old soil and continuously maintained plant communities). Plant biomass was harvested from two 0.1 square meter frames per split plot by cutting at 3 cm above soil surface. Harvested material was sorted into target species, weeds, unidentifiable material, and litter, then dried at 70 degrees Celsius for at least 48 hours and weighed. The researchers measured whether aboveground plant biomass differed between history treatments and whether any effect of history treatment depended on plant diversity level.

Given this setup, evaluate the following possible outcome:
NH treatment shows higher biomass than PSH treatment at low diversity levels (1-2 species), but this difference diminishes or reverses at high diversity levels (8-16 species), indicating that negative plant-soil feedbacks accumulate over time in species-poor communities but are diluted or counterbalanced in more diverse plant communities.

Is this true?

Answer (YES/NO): NO